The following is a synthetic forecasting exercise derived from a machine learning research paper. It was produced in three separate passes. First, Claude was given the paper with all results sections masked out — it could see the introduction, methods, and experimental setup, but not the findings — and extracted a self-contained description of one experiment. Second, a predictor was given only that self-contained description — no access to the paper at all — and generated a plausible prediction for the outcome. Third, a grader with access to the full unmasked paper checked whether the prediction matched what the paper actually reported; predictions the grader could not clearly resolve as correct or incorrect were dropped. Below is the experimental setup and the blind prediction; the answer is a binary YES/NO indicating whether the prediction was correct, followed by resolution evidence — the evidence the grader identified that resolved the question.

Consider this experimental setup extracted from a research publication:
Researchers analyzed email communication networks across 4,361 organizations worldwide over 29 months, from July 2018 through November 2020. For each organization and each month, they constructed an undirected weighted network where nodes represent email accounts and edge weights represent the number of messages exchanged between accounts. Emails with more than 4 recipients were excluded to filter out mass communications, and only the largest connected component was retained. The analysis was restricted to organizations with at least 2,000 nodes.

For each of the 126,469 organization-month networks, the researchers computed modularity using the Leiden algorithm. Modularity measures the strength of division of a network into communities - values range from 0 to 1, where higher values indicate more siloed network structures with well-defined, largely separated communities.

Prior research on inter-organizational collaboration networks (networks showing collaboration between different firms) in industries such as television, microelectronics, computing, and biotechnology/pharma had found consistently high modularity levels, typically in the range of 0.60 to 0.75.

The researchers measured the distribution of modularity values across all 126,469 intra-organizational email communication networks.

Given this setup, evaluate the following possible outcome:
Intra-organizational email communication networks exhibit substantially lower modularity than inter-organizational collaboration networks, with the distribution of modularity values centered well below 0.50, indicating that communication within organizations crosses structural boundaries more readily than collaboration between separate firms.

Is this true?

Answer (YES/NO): NO